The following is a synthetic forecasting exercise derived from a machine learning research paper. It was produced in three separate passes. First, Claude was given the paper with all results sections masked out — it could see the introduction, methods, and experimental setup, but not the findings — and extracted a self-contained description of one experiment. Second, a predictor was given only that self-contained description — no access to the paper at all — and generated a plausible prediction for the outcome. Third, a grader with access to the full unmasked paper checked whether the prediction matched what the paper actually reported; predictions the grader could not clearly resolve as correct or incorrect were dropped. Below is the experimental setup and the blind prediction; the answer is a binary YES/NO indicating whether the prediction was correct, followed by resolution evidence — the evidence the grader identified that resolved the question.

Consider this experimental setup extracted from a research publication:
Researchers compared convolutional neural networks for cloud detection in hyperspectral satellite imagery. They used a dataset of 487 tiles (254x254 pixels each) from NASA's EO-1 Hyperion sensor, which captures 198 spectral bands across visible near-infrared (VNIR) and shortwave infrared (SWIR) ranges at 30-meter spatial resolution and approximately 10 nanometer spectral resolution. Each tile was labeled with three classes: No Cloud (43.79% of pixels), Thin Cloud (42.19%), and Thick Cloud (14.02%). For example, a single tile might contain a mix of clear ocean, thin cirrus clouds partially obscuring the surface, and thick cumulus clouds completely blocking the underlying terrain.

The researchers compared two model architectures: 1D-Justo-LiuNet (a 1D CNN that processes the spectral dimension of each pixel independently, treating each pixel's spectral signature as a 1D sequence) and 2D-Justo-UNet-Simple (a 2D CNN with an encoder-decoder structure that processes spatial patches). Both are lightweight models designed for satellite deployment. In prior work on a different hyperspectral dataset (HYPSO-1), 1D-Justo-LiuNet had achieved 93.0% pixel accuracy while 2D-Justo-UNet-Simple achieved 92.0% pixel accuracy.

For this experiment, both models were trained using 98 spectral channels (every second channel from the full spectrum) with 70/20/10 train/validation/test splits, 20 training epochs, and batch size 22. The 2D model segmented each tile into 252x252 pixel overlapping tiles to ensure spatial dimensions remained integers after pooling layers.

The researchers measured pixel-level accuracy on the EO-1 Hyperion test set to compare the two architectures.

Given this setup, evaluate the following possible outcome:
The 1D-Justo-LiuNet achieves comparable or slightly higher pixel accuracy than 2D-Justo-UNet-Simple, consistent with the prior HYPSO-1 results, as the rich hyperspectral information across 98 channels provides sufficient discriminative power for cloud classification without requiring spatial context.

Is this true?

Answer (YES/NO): NO